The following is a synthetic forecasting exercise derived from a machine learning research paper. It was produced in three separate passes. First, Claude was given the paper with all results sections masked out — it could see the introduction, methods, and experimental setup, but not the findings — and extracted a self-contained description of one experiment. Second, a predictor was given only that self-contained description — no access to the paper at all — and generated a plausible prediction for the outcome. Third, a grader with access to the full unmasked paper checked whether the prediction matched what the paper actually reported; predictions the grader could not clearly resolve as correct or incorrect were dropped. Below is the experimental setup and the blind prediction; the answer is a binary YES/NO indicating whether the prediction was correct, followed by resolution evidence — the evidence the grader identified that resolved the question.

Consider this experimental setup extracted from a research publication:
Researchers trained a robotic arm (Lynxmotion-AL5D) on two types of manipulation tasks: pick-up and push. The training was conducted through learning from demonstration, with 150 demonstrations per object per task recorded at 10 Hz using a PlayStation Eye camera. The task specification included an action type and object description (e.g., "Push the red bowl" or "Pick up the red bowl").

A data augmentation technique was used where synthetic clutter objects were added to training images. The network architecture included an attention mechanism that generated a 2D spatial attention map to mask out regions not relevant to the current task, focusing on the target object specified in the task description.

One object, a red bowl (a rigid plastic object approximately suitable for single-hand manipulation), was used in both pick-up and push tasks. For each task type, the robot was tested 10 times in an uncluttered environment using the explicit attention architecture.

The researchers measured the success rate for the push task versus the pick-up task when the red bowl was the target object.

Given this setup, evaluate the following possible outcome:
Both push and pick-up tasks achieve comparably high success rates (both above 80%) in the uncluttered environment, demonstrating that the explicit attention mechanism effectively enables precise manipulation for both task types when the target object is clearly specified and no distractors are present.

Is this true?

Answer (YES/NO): YES